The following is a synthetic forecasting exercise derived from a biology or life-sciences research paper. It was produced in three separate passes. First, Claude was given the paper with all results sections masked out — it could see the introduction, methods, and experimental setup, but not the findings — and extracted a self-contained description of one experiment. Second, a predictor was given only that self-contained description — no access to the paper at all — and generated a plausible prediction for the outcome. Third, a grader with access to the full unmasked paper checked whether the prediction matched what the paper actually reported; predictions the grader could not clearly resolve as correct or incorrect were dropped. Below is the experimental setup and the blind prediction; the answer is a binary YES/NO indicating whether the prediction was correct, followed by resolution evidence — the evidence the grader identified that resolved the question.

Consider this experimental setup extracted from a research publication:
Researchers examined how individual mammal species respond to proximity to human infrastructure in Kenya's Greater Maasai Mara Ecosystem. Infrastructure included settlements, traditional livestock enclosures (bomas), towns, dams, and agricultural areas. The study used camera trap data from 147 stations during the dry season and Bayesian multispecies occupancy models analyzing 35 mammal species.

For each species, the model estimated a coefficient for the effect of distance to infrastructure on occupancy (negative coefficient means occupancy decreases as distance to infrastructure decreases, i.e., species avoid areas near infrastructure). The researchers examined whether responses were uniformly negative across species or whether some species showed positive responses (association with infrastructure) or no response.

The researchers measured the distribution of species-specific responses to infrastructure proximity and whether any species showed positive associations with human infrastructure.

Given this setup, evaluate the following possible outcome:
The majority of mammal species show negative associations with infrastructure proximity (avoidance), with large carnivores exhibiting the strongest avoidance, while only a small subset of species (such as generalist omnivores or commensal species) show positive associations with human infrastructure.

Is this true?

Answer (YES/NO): NO